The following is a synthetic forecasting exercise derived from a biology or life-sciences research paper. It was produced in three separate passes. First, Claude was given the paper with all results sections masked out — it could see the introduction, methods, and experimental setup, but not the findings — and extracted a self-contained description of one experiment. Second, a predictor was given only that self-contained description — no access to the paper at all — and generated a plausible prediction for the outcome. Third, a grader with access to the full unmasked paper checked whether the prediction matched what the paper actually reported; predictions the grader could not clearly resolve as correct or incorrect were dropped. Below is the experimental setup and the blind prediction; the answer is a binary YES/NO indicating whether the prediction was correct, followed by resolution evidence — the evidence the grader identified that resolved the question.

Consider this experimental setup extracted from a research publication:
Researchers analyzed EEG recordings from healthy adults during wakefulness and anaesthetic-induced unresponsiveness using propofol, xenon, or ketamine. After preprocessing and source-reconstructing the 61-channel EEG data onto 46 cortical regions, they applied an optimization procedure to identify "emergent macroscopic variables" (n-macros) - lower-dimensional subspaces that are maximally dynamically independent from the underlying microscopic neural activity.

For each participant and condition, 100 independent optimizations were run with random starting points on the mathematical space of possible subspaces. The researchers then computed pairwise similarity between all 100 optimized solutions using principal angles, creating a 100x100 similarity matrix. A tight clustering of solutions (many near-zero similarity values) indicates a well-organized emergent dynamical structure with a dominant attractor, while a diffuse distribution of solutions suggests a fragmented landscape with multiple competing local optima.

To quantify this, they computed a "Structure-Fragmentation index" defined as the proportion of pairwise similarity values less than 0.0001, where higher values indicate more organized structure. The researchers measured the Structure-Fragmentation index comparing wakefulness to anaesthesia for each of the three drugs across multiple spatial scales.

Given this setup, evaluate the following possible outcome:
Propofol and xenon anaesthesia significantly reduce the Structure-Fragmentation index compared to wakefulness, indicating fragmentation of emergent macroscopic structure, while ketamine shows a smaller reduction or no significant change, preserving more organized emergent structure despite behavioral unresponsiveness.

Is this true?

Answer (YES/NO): YES